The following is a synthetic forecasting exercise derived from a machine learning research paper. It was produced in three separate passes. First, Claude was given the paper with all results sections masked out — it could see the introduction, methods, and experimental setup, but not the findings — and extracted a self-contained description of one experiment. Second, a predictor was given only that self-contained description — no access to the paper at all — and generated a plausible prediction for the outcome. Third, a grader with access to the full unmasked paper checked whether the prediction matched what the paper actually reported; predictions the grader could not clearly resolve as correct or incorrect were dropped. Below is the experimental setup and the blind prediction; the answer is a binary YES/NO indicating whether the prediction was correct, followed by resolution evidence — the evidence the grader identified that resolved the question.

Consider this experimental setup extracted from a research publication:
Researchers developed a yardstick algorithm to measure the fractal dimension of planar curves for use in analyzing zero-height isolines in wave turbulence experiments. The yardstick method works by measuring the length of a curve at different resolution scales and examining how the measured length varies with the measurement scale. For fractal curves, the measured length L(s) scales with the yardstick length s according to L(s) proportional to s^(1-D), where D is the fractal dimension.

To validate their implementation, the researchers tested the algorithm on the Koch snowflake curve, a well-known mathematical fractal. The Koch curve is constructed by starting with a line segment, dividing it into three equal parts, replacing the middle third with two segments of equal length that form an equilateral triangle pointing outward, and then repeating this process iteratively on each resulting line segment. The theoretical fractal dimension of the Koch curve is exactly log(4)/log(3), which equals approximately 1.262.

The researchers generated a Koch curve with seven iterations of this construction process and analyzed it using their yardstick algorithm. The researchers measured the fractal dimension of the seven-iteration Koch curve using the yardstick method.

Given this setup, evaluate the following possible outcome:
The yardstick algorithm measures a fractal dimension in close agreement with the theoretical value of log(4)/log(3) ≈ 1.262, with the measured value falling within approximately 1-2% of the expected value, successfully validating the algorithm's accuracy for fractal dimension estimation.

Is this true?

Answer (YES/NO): YES